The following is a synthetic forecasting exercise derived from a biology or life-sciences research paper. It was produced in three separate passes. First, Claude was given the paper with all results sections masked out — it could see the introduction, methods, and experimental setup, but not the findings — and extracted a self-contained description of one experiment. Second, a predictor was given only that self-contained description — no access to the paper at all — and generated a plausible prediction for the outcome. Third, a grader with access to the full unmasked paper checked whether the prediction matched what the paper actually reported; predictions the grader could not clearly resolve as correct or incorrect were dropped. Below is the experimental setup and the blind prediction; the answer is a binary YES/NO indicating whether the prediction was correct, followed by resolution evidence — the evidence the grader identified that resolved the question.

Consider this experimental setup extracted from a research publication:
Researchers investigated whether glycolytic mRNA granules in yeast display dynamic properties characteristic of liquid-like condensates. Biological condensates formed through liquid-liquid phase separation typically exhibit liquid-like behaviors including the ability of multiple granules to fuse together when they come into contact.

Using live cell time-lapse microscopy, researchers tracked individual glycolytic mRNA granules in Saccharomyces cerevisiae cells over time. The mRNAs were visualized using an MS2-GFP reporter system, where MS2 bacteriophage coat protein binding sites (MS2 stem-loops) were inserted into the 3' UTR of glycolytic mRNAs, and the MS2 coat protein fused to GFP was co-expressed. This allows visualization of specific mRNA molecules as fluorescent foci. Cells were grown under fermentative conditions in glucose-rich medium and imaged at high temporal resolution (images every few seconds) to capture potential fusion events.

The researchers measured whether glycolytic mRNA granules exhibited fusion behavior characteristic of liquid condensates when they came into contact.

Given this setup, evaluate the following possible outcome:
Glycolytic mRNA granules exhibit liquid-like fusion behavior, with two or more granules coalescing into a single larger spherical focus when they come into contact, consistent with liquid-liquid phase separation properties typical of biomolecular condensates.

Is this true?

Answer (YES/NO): YES